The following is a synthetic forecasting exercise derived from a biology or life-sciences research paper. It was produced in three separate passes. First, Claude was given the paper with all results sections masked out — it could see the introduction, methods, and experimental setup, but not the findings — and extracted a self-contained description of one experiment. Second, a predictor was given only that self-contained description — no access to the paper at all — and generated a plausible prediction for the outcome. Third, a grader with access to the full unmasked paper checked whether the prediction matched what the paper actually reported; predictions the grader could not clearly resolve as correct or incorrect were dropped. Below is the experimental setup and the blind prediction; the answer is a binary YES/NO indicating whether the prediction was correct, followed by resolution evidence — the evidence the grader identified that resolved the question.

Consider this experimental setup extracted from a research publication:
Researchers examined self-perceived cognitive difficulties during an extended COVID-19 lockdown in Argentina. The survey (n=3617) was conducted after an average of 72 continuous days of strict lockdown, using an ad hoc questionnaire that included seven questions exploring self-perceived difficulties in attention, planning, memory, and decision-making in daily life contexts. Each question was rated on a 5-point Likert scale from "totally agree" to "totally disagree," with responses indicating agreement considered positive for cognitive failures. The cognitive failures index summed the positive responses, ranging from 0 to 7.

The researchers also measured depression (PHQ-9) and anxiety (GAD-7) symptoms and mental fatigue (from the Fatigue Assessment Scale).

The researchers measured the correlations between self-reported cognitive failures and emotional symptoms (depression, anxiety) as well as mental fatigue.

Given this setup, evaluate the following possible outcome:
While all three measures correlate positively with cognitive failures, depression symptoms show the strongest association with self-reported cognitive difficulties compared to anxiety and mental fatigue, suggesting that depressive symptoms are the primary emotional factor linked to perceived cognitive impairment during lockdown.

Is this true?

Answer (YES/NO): YES